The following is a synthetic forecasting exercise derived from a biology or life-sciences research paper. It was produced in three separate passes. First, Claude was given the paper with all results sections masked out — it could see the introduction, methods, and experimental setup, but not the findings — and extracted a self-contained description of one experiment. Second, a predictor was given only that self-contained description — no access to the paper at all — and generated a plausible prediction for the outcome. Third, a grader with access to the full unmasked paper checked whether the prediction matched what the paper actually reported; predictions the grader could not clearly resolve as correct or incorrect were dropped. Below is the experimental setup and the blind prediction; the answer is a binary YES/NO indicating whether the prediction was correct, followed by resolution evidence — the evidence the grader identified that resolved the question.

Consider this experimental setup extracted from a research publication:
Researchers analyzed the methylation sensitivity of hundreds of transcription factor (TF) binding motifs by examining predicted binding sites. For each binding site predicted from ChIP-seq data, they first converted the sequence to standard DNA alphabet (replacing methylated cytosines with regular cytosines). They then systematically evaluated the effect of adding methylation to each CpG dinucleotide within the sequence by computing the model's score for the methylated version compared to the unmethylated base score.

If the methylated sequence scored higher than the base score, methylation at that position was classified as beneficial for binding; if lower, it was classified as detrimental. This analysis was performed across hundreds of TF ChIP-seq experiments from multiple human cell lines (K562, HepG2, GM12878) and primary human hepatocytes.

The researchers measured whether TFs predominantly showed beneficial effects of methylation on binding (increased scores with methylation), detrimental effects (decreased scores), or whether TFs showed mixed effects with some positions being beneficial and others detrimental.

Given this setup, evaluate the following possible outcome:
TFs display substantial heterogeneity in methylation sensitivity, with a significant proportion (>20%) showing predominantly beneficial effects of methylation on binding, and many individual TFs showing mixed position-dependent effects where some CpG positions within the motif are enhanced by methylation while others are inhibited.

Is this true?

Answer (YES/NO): NO